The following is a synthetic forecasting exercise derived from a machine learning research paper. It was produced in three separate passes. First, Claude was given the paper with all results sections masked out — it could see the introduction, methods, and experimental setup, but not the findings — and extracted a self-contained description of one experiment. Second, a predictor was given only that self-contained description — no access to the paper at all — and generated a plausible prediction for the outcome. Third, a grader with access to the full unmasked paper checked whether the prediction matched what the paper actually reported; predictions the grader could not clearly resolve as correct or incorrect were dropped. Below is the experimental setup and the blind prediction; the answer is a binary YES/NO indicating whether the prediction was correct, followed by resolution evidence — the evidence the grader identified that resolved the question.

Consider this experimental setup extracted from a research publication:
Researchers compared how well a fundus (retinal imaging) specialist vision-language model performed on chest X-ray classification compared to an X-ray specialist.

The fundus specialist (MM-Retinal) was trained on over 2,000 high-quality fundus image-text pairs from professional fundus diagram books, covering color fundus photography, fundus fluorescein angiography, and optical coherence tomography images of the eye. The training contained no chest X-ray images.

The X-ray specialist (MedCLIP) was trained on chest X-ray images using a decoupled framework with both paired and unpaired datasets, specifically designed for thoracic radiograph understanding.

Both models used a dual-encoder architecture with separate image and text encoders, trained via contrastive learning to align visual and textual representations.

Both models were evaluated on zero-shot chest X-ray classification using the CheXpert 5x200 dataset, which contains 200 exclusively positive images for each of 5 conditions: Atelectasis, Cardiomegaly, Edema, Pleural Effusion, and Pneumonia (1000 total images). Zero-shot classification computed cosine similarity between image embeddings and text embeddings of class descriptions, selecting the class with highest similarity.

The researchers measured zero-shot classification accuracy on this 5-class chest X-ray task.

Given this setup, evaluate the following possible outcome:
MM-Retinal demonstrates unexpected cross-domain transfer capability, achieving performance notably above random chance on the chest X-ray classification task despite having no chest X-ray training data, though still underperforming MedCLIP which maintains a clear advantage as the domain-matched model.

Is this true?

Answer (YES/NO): NO